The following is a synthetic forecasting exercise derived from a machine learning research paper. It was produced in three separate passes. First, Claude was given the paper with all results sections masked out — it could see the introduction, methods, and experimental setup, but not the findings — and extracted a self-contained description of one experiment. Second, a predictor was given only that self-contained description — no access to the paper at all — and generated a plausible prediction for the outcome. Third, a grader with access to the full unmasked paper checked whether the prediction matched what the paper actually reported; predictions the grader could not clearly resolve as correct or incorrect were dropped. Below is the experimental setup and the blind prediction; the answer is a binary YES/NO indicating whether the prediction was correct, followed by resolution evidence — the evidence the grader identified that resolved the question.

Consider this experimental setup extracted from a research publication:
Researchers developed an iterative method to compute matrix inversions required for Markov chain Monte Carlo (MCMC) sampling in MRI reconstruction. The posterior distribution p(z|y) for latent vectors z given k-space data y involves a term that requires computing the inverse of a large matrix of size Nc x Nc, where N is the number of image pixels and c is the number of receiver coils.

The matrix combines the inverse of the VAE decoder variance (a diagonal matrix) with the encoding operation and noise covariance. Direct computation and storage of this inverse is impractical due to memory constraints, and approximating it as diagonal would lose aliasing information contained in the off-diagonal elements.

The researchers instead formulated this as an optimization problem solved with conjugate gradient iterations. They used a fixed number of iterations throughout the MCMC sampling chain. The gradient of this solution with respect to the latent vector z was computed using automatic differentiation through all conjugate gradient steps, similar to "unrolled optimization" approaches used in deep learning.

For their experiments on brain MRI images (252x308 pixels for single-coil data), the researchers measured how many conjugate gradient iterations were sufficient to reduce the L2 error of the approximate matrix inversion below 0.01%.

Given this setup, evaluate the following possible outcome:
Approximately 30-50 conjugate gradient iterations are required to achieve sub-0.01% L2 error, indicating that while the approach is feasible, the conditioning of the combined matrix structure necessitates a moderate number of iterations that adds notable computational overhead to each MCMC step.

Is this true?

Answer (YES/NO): NO